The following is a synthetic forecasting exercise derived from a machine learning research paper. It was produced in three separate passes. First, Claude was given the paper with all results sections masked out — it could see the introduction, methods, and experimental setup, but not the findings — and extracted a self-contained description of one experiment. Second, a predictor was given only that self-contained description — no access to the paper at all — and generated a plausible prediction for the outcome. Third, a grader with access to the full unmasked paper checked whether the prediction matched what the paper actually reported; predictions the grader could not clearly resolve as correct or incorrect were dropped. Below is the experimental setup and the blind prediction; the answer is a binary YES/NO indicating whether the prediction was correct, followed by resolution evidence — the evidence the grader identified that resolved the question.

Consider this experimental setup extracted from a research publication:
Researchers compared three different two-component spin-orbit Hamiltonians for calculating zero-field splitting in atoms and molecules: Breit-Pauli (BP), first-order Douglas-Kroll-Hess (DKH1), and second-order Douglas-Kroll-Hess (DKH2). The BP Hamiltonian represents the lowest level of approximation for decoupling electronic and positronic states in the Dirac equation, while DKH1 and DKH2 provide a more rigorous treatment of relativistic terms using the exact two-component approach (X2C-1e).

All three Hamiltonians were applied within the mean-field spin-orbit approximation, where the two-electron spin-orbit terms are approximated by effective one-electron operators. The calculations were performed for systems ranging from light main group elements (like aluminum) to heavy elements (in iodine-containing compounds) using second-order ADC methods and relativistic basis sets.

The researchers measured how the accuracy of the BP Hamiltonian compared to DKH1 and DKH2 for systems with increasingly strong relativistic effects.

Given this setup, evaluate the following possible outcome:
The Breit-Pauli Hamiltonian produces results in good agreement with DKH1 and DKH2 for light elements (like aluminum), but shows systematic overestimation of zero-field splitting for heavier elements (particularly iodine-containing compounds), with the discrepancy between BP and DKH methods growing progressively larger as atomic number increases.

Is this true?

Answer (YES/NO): YES